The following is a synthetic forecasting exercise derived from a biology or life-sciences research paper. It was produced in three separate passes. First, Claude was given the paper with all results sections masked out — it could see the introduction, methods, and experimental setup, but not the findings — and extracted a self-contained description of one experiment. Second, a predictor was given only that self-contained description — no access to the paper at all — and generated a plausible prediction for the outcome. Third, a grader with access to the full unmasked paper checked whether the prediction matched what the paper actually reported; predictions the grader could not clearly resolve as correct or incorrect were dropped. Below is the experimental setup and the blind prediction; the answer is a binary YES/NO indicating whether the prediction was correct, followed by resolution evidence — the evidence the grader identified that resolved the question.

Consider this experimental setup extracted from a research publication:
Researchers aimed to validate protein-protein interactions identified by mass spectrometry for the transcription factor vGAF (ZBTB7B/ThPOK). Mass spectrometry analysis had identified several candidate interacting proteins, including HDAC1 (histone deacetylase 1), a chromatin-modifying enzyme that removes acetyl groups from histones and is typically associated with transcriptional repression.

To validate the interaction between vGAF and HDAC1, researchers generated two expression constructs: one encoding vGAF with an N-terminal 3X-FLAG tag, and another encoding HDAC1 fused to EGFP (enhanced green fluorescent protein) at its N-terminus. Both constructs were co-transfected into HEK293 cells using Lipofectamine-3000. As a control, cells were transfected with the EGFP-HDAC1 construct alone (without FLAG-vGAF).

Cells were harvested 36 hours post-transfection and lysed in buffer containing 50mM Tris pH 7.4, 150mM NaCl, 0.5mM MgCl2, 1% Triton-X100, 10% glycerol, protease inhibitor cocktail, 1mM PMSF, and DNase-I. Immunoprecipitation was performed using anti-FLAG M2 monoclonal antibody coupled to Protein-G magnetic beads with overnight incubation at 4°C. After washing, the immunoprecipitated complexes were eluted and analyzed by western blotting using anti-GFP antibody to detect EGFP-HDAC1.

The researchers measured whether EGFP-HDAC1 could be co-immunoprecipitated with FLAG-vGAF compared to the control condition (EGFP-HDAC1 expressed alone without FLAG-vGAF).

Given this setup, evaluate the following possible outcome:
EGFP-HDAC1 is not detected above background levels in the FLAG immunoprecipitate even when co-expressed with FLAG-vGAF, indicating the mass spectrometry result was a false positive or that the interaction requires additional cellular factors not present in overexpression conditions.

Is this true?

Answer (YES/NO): NO